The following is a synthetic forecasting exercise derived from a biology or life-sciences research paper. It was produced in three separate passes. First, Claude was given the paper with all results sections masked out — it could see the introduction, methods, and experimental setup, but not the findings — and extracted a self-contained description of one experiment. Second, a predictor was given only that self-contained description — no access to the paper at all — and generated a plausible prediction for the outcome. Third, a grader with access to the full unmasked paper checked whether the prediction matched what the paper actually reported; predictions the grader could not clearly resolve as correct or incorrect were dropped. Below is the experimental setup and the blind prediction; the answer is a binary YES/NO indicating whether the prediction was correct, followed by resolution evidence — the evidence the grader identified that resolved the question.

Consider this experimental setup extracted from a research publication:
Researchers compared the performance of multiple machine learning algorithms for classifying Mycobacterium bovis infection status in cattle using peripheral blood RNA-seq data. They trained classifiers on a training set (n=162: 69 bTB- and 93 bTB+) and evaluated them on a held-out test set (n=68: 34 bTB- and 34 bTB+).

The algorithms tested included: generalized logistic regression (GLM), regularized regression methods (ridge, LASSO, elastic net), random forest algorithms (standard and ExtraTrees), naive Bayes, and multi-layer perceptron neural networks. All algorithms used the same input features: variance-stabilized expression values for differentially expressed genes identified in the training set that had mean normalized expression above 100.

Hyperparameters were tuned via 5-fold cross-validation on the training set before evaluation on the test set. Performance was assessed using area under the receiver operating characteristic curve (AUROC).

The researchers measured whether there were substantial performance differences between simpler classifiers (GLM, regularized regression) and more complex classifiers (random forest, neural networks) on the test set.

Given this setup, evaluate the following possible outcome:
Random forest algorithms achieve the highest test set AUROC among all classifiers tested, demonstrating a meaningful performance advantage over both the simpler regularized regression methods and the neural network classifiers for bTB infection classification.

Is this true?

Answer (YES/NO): NO